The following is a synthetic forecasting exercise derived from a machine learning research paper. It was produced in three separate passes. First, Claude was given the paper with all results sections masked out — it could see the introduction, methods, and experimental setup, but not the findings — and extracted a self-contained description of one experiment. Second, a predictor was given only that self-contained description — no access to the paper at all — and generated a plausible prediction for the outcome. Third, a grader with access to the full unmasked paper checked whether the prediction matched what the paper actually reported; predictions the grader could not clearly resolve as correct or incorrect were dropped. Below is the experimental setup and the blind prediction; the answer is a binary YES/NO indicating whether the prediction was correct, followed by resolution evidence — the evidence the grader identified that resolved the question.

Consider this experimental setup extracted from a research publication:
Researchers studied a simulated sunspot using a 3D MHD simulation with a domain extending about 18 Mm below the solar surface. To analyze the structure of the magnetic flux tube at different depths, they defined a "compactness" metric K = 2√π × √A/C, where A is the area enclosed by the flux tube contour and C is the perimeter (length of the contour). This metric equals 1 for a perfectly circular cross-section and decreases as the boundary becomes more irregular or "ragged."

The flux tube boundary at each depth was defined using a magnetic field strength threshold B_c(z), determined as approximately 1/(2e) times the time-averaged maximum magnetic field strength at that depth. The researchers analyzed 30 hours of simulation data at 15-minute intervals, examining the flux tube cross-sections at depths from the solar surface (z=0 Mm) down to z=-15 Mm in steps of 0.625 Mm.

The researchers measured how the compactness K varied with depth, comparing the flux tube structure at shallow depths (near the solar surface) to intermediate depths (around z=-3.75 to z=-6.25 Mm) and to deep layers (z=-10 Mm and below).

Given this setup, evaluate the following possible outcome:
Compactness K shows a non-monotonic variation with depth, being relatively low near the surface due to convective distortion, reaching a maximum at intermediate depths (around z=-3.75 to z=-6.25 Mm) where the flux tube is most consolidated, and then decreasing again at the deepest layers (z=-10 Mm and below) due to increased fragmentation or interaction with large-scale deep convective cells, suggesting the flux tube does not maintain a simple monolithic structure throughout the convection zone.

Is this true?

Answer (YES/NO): NO